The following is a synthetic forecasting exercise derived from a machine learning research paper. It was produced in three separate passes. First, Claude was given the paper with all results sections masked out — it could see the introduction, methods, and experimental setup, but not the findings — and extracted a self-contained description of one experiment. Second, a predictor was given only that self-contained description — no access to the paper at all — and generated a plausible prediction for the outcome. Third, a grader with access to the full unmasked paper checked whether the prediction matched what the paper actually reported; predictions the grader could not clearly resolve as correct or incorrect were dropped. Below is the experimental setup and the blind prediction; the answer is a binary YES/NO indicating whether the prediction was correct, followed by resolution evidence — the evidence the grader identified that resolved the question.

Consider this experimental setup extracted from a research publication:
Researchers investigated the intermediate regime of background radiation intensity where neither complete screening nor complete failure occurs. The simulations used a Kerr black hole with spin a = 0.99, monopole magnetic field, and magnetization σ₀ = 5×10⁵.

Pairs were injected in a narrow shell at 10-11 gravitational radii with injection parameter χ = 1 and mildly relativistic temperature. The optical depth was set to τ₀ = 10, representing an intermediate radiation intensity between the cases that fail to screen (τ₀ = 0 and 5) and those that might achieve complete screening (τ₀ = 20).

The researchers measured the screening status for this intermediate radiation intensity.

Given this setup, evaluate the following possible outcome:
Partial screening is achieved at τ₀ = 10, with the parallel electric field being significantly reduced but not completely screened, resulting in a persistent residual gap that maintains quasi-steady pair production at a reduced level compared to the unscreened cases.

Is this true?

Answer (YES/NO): YES